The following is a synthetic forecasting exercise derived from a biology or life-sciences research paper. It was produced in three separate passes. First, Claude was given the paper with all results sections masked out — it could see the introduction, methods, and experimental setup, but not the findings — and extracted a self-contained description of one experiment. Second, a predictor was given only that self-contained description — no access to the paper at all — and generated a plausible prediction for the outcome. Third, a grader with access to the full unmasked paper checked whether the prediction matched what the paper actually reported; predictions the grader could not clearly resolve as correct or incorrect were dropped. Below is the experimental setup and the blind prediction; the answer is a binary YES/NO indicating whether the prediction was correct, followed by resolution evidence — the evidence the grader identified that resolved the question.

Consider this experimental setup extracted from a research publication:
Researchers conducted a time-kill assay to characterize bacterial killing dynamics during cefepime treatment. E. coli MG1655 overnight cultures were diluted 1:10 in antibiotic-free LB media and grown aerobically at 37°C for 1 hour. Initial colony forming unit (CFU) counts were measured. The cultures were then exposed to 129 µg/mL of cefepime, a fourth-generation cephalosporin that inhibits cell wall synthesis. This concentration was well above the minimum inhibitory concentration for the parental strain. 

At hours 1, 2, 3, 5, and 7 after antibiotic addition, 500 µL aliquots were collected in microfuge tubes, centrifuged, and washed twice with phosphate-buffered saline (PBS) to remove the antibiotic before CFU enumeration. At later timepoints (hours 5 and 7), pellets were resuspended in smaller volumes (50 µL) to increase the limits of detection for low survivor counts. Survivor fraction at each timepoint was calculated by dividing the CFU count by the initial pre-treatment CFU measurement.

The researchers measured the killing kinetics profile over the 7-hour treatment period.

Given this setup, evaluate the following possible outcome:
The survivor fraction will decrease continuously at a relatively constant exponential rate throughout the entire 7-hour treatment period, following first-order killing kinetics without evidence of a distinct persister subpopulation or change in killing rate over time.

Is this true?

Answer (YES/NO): NO